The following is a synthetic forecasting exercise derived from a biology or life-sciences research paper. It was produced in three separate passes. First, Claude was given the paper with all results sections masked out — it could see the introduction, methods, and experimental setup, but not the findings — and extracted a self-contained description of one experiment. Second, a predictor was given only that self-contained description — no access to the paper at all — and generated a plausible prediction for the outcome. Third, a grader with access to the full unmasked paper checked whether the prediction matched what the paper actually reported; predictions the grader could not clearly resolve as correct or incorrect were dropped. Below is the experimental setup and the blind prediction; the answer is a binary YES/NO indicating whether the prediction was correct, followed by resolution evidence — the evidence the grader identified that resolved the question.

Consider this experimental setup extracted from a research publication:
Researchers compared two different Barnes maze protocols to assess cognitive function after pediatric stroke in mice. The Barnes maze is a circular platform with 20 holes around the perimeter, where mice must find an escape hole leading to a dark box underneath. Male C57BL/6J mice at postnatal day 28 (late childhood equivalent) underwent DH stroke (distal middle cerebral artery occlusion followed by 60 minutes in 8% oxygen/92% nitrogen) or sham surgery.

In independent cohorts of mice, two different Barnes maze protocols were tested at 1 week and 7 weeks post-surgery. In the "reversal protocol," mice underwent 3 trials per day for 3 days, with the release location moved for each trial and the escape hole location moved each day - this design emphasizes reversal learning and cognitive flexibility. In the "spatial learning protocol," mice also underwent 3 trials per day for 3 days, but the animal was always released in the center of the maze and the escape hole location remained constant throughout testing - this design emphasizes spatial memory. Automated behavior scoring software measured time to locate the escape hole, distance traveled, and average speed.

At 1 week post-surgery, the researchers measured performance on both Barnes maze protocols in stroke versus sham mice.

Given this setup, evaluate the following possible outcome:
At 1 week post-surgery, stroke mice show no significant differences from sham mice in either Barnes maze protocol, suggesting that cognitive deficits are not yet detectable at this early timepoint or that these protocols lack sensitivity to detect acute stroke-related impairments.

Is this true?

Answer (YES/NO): YES